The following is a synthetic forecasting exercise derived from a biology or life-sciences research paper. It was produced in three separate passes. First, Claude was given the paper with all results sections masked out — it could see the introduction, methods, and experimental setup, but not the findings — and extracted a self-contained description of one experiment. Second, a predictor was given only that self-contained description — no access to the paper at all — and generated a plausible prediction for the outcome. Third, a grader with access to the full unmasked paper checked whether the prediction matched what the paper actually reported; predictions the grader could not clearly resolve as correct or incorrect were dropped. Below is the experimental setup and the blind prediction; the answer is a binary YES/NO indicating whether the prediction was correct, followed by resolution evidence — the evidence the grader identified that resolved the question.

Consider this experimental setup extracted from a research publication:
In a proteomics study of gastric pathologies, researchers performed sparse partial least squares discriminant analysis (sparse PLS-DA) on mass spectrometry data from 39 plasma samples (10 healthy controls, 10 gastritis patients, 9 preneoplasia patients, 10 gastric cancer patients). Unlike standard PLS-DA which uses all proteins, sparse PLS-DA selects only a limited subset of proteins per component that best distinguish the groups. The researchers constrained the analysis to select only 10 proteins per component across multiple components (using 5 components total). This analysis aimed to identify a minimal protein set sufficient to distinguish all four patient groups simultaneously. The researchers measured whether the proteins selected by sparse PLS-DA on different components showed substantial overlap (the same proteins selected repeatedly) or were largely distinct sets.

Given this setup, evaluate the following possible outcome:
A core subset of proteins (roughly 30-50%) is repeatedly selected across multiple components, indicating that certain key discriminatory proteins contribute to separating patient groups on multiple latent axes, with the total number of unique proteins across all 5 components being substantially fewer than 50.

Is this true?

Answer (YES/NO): NO